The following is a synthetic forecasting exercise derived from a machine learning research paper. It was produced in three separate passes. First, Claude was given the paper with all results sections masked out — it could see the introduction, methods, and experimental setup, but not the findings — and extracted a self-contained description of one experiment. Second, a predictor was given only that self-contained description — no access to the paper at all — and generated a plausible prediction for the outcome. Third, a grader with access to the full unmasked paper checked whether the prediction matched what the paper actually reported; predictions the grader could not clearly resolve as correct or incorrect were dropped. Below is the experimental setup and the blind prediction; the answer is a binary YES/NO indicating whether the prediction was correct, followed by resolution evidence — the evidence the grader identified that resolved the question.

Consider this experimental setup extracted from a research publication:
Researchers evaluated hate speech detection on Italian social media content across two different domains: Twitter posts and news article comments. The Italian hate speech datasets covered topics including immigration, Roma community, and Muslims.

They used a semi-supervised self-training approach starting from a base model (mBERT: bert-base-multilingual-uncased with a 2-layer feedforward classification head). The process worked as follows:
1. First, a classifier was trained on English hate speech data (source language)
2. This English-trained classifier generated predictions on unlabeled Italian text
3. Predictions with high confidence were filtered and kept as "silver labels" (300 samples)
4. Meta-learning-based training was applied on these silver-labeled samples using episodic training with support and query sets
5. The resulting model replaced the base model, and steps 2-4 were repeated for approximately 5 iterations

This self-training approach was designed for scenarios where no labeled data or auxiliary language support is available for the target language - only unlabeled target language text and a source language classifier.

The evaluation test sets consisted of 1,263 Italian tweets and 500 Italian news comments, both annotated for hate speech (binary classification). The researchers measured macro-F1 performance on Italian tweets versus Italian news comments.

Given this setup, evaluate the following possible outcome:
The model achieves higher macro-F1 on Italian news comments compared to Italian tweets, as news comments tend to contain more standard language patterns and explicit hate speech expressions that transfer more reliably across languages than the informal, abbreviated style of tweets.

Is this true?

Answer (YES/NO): NO